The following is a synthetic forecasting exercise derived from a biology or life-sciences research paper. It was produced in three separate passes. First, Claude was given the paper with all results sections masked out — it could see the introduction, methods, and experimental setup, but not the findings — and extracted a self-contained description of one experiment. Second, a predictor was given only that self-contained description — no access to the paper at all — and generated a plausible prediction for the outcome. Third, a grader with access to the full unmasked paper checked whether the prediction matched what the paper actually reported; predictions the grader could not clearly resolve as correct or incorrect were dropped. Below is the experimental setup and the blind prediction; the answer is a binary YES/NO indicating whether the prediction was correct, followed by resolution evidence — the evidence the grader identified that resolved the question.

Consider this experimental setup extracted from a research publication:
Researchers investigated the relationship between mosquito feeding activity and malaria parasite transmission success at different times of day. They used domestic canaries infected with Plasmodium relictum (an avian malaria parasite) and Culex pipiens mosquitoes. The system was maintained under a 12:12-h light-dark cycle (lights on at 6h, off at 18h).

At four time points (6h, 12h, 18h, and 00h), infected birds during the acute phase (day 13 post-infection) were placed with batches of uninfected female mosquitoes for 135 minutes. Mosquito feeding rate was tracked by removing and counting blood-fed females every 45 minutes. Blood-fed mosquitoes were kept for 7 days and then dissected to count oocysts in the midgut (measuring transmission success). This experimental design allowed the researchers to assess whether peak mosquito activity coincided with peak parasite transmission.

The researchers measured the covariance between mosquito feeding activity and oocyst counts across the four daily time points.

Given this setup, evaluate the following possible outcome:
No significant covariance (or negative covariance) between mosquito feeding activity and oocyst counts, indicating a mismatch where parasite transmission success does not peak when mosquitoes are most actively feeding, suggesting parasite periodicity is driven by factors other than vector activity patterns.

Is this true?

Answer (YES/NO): NO